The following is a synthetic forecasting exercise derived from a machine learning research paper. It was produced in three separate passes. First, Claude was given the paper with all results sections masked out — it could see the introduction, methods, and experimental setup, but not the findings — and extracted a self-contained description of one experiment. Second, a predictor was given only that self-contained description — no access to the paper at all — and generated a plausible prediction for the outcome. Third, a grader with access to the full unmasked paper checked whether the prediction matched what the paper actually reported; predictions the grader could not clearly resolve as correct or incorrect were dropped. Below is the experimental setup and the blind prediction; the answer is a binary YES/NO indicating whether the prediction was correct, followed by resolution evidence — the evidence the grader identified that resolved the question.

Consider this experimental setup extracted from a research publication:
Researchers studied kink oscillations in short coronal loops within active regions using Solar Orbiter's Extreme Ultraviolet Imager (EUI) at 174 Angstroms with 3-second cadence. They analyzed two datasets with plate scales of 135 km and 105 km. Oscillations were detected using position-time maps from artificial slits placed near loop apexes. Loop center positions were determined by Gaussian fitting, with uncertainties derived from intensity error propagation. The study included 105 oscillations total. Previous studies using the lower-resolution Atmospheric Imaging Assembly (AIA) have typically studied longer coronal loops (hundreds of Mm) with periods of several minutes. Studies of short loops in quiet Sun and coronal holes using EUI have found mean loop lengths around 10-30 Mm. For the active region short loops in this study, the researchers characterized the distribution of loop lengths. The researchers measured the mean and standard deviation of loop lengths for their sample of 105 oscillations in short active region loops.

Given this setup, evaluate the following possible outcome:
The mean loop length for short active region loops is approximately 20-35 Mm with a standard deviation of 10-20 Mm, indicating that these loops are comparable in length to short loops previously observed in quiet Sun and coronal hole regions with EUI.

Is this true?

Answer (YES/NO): NO